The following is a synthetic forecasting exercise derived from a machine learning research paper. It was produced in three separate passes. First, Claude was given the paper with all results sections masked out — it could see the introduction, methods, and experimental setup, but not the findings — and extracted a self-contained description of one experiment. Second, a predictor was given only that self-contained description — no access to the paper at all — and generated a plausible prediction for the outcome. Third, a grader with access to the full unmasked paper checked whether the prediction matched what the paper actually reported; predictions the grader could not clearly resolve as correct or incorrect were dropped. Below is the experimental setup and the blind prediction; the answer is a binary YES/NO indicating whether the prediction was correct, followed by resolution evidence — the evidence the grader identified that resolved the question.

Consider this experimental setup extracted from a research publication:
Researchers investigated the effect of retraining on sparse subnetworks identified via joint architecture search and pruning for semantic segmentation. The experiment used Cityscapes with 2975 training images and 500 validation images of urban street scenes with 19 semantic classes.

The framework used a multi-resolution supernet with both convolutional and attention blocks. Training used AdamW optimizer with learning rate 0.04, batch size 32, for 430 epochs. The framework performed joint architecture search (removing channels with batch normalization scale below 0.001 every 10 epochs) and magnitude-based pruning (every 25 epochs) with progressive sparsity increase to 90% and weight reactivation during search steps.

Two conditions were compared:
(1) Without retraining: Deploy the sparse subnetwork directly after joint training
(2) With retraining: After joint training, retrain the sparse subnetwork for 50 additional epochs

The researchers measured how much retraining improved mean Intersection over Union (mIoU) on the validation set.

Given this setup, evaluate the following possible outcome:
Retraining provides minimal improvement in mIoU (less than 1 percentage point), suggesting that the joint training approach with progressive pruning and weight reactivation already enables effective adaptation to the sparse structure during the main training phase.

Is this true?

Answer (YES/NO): YES